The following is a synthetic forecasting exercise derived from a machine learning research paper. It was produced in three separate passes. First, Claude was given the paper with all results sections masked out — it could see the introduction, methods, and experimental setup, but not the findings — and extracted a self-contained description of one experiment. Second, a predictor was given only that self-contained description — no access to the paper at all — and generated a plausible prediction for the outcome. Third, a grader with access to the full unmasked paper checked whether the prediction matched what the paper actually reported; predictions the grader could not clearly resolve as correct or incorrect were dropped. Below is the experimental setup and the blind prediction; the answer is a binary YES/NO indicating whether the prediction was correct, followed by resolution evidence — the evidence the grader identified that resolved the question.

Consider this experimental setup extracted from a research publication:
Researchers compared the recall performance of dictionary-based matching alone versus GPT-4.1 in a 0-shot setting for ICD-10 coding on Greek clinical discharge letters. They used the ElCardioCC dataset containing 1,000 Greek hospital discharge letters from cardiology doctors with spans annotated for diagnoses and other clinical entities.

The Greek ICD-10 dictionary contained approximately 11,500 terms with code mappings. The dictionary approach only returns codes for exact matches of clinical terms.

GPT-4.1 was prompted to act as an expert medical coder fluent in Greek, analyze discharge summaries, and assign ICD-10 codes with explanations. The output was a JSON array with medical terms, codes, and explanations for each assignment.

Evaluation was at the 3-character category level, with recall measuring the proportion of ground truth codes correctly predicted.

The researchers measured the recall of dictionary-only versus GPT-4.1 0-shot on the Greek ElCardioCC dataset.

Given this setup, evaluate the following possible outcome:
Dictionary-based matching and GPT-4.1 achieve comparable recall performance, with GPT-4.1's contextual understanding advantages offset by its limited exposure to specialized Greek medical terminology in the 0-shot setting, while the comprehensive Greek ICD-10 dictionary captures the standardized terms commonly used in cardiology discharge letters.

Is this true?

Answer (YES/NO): NO